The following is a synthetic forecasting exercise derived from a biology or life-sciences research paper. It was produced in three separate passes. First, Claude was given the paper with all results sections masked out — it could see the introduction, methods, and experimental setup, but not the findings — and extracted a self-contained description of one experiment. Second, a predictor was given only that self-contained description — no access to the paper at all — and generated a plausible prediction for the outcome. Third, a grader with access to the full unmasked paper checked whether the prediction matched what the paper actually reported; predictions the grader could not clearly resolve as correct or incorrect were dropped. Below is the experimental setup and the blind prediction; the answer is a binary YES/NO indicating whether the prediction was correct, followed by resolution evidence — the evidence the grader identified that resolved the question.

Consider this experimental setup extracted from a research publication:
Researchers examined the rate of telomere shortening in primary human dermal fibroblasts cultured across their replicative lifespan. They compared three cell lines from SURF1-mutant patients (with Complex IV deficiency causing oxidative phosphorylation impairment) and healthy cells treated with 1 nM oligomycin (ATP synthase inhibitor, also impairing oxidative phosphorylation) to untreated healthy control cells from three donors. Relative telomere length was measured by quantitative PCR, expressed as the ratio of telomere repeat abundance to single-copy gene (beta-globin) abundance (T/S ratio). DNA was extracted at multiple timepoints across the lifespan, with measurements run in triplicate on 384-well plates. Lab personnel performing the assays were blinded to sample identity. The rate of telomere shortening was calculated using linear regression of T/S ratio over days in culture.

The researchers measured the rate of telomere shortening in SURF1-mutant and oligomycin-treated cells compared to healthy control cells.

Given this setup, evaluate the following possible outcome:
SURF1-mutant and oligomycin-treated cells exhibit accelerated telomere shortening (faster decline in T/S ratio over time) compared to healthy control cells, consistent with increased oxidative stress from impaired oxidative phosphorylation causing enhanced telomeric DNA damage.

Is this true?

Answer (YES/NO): NO